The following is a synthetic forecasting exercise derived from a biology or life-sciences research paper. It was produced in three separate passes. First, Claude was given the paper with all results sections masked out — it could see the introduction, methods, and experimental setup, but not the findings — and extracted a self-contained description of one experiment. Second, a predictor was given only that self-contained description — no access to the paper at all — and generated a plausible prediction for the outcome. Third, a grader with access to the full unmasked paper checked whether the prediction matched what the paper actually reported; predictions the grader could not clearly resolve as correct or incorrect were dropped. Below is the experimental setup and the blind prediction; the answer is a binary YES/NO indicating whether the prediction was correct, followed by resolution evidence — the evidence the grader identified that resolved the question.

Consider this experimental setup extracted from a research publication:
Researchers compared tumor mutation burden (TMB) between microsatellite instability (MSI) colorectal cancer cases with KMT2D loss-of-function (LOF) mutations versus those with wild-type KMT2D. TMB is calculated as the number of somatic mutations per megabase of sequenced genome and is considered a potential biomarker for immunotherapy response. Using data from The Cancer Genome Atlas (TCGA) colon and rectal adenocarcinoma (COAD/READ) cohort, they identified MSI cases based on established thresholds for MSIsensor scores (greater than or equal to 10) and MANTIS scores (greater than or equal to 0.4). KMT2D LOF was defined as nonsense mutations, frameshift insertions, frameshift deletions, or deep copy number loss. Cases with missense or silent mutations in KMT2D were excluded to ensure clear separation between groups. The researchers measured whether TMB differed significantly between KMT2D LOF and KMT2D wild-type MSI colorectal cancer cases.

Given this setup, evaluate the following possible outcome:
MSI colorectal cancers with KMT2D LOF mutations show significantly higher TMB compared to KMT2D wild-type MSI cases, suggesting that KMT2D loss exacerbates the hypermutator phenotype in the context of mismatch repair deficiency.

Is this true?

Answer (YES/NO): YES